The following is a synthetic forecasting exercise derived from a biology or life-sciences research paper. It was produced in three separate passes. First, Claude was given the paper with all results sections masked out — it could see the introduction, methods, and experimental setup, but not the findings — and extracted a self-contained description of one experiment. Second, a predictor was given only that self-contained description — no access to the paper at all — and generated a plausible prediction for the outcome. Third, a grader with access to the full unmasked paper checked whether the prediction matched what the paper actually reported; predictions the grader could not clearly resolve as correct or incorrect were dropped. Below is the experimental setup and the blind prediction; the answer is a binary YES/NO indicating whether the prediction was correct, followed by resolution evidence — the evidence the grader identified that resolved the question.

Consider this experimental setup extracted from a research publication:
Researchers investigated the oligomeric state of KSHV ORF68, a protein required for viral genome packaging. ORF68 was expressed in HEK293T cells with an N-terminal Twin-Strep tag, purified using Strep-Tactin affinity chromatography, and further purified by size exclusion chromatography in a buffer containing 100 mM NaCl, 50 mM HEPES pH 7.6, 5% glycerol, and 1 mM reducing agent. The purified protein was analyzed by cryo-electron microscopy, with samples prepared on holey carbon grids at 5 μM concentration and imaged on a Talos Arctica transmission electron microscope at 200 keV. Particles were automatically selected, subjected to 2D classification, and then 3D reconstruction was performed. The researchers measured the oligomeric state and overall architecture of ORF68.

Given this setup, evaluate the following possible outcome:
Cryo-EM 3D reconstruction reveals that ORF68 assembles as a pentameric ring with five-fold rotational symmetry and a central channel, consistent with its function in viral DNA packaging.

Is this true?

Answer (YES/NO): YES